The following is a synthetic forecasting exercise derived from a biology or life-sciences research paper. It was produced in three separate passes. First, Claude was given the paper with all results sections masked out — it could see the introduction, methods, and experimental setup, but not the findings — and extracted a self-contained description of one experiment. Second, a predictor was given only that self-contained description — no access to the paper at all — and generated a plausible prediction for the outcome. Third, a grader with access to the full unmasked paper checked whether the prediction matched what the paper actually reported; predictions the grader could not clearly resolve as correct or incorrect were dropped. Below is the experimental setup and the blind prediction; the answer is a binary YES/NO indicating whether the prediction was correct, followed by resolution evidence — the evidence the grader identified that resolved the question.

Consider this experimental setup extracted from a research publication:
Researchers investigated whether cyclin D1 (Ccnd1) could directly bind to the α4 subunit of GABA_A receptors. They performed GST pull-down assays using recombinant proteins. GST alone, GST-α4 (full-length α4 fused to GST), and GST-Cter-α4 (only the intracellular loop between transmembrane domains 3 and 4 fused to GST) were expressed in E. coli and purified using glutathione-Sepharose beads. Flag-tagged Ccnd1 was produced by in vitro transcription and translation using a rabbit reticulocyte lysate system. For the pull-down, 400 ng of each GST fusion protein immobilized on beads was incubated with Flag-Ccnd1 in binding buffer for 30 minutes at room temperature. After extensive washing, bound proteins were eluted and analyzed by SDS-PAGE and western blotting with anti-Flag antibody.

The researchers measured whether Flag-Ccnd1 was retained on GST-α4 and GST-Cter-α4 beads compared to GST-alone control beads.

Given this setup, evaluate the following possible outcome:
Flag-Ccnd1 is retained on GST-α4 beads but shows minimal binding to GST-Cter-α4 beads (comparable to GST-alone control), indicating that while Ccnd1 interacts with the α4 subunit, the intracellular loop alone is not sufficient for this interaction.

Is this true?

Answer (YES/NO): NO